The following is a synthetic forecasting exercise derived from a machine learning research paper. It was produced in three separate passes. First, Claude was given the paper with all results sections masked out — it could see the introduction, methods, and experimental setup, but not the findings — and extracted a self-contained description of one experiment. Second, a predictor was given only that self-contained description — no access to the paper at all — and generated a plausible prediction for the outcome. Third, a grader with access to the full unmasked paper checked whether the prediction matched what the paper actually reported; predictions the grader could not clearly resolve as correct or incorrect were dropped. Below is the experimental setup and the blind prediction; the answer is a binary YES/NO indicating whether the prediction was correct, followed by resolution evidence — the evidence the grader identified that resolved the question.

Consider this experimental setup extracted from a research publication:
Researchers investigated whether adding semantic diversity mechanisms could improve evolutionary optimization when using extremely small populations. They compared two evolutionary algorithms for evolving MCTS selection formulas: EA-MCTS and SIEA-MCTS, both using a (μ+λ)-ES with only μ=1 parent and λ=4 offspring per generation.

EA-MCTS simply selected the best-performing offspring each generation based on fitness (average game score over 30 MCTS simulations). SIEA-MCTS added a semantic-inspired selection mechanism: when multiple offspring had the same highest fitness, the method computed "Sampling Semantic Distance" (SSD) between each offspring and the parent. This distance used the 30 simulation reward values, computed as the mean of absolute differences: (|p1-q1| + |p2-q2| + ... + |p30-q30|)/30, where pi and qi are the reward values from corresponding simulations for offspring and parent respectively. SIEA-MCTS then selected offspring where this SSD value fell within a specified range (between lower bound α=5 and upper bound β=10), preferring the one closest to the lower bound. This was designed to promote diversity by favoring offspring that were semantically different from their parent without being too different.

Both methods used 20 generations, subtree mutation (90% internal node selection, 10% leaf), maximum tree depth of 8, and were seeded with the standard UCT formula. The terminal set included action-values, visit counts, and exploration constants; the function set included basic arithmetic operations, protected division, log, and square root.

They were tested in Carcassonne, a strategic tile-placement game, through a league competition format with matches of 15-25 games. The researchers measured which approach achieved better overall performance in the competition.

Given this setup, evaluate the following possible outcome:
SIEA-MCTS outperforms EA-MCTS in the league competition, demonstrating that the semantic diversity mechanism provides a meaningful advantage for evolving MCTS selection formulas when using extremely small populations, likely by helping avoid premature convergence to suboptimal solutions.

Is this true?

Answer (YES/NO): YES